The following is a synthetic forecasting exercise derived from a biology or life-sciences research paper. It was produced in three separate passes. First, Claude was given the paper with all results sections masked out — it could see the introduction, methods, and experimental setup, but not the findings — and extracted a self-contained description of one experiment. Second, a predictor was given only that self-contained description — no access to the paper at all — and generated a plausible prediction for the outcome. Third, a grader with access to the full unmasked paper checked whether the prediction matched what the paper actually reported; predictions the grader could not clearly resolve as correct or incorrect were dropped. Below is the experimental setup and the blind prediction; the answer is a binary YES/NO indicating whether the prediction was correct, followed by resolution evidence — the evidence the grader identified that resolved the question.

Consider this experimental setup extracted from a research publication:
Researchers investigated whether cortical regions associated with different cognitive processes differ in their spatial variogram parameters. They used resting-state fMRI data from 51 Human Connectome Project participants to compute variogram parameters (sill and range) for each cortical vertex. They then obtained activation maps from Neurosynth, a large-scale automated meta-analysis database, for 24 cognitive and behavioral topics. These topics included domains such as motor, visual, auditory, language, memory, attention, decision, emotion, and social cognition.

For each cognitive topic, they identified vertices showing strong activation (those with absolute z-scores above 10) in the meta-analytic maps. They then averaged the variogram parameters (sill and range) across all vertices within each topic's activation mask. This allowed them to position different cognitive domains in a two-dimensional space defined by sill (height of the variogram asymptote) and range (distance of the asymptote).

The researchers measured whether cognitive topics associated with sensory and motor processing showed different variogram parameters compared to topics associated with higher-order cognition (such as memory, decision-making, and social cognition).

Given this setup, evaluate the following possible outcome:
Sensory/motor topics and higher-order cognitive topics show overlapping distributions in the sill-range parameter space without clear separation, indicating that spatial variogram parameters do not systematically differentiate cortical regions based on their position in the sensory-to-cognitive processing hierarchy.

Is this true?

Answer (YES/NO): NO